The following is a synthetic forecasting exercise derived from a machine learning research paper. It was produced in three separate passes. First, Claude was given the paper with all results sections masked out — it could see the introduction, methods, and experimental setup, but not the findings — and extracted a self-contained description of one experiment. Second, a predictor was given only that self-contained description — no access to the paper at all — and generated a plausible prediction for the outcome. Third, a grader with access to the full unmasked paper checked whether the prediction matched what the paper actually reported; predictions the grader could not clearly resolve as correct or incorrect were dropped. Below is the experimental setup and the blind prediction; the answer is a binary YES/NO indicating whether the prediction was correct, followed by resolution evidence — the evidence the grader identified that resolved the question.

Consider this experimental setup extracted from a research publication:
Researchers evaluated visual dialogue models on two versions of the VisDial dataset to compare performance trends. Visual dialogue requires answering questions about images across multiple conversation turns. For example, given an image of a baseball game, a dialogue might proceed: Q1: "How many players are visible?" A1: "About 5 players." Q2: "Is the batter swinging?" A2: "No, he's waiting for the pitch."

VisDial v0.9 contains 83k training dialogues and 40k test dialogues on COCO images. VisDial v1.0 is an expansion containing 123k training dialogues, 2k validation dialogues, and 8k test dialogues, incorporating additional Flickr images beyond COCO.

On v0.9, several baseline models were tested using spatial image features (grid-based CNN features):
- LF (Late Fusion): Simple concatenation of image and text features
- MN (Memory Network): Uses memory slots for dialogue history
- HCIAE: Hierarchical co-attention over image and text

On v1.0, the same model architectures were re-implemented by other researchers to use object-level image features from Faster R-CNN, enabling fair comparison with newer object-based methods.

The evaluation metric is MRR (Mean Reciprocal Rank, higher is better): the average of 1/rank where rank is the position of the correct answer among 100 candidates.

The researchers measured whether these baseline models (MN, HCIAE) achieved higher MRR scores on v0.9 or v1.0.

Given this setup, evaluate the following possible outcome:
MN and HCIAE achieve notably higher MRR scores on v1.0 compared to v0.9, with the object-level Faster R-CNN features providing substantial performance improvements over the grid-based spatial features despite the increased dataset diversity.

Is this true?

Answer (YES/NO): NO